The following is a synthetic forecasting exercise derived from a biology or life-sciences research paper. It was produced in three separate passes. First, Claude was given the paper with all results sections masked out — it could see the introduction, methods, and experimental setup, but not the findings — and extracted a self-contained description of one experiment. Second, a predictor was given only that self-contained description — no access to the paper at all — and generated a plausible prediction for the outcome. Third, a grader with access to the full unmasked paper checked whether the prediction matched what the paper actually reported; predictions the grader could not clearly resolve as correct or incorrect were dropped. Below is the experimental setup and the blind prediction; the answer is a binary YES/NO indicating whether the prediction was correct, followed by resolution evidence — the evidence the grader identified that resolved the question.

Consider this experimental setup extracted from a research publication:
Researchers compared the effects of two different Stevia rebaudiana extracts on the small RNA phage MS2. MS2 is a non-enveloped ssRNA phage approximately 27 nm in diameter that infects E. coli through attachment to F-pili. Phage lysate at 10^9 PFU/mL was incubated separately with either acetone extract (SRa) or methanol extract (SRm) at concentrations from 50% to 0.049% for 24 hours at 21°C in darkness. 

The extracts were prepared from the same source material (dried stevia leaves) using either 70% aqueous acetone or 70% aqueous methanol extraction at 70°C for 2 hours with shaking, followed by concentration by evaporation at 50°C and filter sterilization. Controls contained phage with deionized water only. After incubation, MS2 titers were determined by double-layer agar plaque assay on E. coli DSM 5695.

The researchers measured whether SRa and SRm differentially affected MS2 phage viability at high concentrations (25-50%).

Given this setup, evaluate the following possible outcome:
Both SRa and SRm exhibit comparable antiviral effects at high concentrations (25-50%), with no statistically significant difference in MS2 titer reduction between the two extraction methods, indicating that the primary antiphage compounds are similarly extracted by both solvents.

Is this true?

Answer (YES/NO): NO